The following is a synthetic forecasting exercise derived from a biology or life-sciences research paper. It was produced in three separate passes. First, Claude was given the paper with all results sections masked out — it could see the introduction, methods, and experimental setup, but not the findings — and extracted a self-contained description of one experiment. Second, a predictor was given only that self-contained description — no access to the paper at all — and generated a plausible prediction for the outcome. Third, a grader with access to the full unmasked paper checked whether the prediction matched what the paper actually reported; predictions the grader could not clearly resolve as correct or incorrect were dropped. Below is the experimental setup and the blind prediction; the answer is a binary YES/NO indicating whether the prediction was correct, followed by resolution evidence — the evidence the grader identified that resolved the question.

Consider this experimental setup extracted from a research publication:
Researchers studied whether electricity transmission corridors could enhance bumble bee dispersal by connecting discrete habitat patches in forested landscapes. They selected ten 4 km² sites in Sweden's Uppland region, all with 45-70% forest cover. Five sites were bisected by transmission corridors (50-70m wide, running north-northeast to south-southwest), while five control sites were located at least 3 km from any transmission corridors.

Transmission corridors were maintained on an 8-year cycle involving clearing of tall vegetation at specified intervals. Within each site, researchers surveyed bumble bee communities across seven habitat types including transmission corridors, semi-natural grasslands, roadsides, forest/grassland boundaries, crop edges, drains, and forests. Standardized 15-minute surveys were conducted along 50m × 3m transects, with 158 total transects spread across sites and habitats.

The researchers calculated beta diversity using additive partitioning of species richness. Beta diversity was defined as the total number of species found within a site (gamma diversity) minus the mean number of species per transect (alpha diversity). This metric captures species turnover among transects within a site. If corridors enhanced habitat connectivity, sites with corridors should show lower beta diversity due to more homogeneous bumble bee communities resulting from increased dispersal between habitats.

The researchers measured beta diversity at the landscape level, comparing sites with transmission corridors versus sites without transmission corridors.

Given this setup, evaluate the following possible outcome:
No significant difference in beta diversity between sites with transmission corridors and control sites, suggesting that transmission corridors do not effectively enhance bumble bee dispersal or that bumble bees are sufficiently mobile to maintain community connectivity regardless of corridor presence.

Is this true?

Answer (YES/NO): YES